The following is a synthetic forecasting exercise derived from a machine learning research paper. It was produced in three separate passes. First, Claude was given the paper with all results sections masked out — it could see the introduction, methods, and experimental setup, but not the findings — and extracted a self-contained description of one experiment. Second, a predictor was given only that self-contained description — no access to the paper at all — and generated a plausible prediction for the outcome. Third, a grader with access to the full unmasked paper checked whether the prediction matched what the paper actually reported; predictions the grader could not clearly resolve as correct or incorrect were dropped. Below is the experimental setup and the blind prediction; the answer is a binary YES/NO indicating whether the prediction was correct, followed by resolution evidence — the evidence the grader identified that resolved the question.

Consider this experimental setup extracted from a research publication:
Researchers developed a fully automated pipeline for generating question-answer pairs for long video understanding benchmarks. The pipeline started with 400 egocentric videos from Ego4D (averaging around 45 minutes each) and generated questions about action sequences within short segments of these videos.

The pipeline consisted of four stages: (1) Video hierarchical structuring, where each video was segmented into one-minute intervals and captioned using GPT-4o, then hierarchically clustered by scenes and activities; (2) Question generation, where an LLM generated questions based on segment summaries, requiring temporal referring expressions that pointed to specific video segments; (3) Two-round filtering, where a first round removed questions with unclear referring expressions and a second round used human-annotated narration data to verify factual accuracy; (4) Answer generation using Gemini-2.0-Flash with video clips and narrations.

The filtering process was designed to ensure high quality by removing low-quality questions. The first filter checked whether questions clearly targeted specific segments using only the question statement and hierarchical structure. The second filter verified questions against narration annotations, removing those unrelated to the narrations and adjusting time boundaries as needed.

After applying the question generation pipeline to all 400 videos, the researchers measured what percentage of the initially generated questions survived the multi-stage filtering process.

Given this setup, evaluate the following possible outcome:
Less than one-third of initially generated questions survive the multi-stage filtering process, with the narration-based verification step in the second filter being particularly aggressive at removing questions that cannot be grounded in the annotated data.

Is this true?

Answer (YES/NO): YES